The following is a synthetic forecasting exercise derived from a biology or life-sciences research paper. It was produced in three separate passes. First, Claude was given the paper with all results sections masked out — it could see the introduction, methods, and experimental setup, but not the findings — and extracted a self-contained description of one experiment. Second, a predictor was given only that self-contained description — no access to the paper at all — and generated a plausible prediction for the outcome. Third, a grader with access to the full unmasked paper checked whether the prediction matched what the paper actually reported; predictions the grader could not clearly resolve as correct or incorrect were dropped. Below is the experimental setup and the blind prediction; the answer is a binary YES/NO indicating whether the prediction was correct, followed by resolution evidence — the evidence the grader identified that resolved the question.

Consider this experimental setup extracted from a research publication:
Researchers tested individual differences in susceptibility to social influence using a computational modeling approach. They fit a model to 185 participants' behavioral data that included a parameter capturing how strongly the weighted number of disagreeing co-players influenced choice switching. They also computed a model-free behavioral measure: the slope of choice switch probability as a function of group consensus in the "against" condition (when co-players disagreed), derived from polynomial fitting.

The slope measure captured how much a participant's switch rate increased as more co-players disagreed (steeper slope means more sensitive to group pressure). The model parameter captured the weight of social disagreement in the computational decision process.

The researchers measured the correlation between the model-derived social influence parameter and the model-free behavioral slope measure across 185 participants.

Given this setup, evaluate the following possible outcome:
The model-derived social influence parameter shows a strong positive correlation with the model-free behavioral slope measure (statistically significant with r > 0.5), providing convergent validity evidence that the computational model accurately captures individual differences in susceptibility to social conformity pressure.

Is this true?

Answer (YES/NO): YES